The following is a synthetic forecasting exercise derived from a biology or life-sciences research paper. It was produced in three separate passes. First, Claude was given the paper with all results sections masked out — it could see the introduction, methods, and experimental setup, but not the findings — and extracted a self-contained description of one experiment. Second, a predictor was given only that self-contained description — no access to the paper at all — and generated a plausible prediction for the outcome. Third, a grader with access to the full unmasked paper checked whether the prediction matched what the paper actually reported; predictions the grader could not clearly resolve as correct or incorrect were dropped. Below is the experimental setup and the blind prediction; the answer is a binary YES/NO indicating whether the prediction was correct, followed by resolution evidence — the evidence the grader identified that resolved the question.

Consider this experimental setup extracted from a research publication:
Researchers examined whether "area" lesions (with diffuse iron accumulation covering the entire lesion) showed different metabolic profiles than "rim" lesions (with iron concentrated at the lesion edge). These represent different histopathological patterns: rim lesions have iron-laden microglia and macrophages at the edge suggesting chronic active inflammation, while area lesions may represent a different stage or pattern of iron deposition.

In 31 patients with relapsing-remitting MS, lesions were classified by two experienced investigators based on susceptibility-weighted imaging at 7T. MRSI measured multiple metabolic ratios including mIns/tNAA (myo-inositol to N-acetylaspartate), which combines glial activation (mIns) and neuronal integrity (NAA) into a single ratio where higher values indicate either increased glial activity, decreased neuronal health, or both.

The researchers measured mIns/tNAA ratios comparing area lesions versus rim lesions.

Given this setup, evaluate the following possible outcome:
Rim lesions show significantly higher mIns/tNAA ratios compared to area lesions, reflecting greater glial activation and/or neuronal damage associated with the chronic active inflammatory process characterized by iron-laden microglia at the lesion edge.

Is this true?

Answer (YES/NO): YES